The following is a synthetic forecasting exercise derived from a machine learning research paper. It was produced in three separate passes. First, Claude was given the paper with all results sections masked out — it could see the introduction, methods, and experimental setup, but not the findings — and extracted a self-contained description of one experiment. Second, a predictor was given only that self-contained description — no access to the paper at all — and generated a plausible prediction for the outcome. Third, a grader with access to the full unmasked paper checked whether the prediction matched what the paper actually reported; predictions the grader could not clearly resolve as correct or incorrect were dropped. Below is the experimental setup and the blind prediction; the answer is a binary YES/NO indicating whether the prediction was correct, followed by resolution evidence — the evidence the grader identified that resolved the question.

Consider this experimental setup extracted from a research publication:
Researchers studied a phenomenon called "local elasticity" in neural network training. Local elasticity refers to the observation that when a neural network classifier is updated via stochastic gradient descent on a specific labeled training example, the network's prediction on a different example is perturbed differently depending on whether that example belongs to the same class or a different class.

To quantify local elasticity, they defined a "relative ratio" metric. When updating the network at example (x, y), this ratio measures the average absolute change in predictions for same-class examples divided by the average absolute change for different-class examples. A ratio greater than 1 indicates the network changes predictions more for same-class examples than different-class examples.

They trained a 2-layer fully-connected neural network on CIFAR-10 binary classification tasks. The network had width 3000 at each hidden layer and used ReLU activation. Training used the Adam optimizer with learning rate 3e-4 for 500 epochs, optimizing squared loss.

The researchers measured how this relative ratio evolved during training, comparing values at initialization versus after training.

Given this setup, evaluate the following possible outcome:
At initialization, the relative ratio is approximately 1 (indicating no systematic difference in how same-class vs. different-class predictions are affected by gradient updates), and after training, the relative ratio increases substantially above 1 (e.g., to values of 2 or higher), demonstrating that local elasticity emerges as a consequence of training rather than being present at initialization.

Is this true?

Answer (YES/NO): NO